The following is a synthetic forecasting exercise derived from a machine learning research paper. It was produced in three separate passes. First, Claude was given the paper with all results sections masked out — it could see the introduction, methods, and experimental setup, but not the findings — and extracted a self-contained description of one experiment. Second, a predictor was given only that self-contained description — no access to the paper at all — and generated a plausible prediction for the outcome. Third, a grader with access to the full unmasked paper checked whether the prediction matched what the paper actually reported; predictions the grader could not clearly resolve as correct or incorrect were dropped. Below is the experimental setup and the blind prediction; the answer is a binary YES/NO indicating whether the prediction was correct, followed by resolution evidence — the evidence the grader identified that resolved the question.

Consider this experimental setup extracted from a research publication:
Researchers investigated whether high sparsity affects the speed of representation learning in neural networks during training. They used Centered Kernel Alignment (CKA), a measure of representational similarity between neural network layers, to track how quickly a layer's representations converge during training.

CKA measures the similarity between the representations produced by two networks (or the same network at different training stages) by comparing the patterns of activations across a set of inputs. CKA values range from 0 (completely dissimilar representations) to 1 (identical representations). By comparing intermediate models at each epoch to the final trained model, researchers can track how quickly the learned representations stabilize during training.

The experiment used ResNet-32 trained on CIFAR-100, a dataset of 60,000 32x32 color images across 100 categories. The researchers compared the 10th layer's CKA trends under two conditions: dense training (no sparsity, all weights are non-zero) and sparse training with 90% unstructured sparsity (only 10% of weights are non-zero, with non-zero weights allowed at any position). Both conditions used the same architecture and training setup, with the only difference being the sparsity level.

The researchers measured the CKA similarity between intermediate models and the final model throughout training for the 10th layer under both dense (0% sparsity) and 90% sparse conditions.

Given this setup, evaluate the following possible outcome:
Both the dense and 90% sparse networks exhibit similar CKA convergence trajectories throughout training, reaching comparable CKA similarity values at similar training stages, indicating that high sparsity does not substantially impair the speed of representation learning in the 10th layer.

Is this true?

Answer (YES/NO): YES